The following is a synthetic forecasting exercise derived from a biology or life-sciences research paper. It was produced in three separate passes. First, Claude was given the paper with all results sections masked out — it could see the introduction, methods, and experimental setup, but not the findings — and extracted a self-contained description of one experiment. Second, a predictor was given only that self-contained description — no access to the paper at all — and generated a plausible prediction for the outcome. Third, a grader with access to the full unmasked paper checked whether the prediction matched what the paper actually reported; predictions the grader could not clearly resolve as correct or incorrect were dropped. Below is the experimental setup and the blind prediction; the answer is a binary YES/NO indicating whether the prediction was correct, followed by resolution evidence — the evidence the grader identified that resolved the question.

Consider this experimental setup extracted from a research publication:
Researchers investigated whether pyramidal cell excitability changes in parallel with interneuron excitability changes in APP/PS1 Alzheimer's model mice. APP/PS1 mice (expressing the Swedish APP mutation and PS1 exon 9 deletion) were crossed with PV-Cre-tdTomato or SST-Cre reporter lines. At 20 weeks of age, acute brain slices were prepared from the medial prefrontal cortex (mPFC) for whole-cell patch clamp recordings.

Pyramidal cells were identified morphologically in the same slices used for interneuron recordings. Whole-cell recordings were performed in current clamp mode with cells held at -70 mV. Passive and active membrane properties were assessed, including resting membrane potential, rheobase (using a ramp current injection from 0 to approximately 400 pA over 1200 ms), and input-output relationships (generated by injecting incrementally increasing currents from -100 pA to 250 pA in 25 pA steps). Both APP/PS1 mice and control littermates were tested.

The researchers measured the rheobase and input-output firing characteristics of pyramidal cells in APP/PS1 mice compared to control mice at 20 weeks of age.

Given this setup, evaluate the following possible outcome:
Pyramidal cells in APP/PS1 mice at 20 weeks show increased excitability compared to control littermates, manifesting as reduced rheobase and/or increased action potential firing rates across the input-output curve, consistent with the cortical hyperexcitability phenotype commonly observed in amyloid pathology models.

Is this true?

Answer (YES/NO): YES